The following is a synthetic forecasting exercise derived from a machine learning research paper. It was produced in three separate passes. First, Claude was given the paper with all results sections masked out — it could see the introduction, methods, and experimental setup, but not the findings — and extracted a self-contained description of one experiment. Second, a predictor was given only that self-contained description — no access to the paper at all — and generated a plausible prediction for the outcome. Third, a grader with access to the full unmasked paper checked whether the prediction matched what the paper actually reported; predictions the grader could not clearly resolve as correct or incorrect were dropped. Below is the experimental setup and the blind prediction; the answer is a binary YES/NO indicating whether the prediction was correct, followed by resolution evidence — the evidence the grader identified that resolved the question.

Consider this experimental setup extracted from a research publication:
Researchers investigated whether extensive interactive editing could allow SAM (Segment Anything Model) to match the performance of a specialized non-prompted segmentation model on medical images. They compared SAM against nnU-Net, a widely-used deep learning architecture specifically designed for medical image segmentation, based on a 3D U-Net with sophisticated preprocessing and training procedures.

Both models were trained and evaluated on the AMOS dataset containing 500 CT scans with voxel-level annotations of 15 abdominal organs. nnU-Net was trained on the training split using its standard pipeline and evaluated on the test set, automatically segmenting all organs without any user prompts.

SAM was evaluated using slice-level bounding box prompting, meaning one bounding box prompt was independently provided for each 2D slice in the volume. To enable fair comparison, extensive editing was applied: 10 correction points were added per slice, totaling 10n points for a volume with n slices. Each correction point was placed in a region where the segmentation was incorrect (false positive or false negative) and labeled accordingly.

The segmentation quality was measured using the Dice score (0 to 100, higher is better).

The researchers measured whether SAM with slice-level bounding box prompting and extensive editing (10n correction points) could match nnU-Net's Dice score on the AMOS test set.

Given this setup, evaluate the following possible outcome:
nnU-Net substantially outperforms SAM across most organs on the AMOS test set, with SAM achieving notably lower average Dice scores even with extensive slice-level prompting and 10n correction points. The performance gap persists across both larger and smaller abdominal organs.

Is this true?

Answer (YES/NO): NO